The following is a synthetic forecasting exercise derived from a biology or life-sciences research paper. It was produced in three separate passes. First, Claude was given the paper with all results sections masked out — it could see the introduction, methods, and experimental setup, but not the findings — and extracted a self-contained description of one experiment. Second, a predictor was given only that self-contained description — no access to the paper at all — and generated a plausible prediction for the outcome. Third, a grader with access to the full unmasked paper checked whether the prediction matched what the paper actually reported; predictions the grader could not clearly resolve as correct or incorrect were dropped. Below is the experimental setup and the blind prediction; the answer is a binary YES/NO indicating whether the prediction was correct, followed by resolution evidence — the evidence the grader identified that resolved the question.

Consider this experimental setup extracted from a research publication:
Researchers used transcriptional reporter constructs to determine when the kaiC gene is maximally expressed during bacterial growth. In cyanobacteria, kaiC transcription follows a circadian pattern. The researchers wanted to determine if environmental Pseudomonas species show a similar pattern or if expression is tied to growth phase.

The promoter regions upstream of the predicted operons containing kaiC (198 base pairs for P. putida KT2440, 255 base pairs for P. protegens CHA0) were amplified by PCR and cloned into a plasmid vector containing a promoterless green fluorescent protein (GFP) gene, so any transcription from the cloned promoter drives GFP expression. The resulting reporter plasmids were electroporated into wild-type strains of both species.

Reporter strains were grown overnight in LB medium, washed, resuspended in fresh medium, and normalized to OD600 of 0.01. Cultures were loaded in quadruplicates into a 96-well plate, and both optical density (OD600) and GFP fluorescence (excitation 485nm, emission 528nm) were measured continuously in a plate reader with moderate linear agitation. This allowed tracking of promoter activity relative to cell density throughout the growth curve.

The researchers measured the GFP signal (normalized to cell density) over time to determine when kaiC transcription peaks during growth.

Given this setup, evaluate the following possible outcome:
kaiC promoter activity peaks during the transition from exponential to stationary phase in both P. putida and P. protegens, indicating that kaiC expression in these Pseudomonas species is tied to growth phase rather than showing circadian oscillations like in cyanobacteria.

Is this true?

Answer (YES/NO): YES